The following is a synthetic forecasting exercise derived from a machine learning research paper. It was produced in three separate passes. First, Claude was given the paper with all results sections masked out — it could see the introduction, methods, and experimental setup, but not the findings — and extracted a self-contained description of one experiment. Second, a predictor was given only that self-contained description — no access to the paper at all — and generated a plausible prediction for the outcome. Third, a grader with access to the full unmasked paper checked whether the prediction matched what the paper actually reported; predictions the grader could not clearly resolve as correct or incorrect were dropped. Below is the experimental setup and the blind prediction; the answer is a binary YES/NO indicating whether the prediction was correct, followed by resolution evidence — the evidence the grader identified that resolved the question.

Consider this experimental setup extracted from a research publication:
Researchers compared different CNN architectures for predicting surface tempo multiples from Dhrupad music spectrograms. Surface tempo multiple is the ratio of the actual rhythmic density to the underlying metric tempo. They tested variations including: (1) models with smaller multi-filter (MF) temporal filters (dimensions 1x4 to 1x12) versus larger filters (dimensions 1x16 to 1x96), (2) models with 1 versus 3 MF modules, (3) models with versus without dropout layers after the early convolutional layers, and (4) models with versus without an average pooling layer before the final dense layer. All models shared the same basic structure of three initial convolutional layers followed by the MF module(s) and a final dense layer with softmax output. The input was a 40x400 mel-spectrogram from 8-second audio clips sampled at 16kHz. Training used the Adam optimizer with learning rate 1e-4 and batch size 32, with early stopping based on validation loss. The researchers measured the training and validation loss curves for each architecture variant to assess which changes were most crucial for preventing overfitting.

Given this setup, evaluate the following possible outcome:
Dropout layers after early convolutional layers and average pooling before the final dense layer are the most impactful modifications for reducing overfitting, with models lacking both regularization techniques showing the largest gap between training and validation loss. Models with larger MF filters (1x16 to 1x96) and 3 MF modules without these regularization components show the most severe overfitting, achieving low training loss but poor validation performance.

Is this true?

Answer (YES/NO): NO